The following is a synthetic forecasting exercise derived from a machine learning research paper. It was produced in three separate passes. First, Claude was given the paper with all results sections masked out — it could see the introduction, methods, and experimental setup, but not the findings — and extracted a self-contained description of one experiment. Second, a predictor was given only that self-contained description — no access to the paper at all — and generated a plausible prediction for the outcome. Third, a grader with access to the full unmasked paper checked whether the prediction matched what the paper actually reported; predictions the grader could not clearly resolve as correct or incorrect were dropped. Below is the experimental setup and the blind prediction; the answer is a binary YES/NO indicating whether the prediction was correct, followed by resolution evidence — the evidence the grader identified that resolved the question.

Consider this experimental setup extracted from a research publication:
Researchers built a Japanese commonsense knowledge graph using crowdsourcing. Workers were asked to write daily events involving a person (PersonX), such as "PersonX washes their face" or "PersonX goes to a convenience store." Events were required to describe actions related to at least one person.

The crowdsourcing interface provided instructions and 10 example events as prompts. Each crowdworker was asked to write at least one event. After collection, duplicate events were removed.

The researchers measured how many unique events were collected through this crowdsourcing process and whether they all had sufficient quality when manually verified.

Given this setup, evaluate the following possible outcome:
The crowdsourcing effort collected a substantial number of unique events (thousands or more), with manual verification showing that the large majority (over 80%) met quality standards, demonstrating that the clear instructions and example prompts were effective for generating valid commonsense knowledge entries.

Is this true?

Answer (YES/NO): NO